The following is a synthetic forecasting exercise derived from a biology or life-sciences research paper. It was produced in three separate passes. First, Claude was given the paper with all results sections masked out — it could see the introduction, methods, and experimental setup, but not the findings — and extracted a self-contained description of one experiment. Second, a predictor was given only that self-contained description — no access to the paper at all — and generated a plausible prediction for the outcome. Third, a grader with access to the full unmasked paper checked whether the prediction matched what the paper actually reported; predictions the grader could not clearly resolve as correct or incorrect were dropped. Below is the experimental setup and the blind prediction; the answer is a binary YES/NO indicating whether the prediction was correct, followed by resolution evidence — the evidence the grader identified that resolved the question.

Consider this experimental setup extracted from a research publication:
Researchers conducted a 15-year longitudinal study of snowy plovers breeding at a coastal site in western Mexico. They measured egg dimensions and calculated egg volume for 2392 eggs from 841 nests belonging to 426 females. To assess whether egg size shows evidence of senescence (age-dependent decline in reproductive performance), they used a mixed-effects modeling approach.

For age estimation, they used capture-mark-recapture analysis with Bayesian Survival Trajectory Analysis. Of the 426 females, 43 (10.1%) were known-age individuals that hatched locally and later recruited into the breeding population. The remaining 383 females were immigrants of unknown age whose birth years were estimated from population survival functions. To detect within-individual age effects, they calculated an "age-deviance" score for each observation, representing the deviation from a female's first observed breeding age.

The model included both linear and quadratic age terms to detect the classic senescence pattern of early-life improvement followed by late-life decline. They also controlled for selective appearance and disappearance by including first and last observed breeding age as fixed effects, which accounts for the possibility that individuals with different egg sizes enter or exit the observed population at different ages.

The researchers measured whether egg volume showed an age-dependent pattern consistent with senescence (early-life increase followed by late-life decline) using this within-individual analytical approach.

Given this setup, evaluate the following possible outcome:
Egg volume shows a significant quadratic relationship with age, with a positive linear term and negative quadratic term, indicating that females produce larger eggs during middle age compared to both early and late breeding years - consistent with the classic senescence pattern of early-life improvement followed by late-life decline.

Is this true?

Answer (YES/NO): NO